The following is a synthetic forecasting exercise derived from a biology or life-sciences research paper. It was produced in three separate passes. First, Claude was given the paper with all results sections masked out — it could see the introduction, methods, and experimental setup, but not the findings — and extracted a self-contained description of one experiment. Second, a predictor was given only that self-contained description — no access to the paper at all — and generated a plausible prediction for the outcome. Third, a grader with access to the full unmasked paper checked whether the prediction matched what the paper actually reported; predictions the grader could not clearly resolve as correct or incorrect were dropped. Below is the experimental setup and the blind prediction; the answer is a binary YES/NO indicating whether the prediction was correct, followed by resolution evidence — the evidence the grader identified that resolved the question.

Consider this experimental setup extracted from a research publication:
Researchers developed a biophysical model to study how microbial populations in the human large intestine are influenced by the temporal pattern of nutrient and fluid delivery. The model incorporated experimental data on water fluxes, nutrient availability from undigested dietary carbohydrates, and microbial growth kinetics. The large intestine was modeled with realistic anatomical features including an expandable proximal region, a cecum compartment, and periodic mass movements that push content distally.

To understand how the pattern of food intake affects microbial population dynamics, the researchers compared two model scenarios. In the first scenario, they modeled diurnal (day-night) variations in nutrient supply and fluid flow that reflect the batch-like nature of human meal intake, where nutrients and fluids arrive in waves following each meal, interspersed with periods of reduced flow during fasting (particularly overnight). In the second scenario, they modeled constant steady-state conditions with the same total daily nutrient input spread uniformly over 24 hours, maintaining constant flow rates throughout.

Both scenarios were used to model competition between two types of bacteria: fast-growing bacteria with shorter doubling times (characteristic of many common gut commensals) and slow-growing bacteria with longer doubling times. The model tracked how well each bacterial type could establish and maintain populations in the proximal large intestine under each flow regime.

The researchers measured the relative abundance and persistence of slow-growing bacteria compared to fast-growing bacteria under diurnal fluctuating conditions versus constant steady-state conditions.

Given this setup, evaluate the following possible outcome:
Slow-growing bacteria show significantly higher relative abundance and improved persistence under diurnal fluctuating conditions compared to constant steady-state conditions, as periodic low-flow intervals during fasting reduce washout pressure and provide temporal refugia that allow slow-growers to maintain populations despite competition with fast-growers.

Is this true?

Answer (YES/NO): NO